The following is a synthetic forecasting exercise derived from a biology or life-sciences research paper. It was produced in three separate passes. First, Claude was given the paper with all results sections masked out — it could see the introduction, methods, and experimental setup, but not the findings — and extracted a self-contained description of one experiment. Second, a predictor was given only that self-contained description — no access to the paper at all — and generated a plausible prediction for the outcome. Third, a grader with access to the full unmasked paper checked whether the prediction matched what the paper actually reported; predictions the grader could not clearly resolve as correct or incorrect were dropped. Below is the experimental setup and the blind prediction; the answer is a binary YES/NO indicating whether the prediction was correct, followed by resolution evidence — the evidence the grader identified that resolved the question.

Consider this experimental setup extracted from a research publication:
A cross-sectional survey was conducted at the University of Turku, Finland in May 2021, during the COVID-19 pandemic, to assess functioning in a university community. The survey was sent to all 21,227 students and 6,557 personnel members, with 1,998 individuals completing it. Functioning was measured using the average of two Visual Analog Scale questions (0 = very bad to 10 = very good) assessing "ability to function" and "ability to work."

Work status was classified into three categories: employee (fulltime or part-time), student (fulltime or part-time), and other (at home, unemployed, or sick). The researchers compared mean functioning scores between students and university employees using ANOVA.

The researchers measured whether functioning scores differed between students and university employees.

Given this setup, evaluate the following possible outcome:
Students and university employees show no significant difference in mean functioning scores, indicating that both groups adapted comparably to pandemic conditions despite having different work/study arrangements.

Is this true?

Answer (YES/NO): NO